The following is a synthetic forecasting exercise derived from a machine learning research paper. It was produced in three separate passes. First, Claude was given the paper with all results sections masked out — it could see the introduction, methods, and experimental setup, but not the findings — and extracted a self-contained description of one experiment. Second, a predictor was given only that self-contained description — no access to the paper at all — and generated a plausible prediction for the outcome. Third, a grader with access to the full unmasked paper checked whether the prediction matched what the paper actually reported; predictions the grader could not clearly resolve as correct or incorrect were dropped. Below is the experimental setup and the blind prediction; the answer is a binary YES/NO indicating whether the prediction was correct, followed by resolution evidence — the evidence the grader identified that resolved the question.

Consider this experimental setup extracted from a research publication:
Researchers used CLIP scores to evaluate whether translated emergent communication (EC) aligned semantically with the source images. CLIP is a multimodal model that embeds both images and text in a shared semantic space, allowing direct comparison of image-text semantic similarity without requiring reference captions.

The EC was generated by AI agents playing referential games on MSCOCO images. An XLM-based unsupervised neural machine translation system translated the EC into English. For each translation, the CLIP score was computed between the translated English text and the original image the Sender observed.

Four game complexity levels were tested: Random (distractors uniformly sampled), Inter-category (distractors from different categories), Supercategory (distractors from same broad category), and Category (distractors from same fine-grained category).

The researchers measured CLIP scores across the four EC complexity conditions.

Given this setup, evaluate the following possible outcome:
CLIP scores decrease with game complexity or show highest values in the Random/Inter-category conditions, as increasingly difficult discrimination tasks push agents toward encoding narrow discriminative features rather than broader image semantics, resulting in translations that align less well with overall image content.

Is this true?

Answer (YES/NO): YES